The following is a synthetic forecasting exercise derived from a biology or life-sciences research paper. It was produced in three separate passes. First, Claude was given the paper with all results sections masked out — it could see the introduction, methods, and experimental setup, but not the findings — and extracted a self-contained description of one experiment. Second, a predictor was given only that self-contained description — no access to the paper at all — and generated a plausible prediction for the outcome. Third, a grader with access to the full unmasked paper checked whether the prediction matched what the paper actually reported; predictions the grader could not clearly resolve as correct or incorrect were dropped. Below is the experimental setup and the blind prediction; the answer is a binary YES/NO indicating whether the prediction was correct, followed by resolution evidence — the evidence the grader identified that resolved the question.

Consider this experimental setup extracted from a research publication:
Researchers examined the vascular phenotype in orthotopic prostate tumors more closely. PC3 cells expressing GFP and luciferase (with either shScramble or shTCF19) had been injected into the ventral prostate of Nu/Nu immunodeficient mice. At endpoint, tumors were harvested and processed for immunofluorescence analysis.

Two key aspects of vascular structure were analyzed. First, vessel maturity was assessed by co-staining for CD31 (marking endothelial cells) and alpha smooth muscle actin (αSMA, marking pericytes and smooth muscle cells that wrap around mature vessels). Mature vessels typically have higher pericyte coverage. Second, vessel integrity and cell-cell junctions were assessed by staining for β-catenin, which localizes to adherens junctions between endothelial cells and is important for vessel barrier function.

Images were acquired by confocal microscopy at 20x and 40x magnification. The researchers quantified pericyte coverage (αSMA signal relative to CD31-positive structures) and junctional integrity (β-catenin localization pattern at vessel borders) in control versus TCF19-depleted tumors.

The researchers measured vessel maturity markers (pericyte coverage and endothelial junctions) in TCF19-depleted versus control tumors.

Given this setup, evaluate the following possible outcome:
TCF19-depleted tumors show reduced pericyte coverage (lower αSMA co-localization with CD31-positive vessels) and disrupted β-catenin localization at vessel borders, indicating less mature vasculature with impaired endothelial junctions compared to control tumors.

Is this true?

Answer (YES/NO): NO